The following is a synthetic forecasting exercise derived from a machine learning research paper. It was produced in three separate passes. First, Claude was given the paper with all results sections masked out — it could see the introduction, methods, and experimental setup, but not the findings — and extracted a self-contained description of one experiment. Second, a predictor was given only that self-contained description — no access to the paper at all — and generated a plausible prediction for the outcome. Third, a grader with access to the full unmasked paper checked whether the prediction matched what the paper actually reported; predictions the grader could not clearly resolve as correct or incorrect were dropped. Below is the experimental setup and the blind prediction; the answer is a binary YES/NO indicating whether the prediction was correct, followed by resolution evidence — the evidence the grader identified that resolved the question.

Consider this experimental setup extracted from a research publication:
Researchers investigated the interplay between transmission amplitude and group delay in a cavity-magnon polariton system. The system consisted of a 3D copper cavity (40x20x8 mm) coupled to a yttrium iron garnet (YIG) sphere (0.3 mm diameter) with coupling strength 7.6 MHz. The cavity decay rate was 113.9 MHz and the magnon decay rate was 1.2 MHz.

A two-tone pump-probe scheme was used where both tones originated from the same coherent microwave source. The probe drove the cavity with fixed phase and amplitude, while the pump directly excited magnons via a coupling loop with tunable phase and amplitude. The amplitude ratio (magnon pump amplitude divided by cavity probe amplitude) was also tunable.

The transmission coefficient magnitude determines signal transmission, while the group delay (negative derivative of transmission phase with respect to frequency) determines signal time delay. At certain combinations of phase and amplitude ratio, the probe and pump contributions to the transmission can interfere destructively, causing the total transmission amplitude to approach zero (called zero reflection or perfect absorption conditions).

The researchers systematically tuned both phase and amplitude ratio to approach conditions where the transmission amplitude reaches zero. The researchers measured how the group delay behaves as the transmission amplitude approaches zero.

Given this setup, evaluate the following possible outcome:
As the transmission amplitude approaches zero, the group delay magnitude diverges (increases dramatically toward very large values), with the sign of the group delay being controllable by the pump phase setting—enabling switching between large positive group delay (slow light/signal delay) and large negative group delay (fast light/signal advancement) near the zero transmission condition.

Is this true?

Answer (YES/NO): YES